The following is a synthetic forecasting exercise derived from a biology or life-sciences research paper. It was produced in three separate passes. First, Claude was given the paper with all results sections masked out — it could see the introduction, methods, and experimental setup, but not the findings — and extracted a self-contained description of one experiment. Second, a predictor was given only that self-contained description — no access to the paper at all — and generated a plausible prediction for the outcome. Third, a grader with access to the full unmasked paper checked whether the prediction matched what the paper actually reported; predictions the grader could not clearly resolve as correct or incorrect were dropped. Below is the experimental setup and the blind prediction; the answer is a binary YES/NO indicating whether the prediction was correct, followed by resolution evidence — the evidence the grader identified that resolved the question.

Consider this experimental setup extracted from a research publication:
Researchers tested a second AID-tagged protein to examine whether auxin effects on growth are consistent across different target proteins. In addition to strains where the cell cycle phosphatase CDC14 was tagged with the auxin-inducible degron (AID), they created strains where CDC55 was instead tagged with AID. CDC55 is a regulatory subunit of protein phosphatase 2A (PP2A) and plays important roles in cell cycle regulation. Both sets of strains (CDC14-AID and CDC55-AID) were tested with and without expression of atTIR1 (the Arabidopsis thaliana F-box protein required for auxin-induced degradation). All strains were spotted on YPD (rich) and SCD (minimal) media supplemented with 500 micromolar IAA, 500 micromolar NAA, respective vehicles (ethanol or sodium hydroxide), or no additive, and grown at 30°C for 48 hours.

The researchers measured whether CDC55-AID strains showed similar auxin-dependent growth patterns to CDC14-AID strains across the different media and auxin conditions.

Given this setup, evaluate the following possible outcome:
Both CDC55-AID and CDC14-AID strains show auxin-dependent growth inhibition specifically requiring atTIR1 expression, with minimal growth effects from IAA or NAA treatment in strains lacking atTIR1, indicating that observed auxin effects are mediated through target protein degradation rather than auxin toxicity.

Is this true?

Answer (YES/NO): NO